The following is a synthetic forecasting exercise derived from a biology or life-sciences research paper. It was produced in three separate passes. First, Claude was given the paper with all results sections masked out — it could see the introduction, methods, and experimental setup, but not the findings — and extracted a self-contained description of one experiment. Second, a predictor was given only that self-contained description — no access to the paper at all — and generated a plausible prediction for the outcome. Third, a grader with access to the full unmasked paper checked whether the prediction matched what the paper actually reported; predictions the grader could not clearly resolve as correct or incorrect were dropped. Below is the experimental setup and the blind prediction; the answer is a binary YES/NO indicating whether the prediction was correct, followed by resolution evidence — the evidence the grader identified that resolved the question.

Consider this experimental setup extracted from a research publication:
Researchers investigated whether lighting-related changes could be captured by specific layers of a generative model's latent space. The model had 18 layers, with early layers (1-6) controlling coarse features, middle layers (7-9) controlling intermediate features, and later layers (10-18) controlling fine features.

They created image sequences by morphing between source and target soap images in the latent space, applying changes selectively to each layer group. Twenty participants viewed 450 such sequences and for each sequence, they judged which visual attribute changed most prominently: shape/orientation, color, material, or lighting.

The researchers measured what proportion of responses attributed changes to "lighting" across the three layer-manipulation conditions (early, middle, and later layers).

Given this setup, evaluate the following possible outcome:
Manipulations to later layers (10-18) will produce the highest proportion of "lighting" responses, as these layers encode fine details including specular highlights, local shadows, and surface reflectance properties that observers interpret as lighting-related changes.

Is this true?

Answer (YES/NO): NO